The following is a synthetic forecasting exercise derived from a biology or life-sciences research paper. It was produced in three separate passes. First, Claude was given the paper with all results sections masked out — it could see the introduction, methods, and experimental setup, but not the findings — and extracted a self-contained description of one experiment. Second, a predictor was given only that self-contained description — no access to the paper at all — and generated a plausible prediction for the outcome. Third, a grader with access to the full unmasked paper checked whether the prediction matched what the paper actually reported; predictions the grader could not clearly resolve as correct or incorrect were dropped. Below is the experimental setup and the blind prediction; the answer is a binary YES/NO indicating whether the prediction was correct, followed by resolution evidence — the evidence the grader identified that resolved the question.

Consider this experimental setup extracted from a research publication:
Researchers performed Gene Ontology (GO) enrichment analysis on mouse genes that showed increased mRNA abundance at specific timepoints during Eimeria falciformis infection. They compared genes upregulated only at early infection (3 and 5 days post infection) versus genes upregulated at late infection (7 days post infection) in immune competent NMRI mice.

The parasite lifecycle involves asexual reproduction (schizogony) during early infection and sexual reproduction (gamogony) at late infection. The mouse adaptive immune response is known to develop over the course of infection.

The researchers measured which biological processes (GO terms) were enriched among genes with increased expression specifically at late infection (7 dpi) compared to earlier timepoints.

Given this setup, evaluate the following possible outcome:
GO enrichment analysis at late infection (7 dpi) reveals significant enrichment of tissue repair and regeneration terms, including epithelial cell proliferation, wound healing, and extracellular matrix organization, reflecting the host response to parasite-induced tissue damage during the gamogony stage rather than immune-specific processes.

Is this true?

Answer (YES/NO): NO